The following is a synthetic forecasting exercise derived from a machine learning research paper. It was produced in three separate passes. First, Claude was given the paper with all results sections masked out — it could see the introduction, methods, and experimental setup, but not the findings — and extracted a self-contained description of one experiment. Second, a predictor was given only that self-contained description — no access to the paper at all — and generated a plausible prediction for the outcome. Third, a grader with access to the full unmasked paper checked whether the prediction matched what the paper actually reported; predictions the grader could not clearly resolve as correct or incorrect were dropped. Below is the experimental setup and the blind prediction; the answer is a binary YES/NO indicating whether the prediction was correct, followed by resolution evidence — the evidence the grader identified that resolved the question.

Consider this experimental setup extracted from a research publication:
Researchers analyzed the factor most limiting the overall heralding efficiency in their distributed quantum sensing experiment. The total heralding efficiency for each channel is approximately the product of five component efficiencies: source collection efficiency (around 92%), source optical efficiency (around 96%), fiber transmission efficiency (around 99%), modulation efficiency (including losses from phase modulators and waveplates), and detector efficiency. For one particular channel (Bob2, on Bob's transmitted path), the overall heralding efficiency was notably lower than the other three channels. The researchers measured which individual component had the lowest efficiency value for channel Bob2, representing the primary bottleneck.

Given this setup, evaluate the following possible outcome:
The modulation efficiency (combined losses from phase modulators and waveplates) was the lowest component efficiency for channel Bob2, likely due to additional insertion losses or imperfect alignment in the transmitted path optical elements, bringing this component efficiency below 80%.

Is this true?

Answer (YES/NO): NO